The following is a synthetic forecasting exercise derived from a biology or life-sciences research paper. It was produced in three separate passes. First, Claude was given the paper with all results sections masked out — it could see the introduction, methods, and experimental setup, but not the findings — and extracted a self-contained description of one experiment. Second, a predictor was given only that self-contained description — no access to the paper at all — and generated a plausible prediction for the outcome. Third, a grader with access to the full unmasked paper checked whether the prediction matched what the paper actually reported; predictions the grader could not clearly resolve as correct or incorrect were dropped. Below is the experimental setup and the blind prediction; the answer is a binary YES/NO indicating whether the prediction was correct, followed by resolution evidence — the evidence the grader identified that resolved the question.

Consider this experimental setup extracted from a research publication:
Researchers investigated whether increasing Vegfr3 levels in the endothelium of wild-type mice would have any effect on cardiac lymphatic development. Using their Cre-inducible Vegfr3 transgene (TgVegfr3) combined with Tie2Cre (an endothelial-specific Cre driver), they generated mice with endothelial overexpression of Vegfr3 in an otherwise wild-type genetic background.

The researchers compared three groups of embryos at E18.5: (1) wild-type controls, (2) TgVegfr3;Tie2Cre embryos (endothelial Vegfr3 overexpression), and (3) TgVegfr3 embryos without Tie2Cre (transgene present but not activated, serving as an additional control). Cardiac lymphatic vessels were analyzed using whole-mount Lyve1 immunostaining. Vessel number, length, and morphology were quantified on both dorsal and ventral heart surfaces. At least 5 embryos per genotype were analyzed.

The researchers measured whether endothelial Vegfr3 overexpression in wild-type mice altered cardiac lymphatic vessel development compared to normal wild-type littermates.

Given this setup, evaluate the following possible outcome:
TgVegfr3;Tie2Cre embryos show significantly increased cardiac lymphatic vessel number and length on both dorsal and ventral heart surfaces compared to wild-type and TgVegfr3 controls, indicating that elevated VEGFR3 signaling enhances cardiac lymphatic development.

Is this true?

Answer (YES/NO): NO